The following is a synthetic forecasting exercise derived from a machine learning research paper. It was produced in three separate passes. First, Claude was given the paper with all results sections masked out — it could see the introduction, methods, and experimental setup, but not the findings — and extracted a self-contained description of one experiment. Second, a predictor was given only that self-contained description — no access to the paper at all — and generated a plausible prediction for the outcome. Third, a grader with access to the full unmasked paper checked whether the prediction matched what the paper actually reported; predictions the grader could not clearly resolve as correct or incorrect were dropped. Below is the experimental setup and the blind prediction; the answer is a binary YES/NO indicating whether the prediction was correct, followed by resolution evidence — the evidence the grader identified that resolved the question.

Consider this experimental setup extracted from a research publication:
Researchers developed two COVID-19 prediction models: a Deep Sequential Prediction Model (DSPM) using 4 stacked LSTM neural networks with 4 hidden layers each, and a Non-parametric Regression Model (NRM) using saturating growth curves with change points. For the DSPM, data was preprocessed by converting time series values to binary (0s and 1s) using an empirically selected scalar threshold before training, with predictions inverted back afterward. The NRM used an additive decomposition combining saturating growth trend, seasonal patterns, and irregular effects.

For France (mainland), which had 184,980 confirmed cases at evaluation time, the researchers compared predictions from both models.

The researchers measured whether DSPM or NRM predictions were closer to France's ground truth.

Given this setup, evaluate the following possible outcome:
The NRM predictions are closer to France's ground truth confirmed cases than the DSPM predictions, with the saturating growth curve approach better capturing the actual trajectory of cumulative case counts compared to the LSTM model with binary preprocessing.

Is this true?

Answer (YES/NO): YES